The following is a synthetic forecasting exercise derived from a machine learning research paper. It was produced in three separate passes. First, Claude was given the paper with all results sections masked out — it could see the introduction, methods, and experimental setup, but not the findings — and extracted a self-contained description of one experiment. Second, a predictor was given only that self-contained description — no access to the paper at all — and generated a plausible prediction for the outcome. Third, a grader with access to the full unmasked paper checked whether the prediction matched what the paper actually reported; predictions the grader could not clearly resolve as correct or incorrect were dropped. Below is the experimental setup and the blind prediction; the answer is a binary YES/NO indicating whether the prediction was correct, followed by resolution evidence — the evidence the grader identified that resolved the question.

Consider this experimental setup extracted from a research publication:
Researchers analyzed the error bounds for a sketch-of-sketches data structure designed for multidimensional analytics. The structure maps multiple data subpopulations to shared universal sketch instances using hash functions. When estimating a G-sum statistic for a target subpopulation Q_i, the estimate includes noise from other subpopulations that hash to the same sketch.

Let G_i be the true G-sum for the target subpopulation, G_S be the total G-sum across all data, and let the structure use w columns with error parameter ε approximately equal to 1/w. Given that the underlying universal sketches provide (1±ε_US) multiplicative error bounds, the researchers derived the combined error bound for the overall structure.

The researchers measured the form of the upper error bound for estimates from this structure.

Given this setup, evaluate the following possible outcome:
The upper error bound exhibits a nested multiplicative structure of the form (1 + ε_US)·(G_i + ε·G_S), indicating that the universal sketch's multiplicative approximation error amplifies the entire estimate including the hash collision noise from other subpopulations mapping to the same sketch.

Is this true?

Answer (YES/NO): NO